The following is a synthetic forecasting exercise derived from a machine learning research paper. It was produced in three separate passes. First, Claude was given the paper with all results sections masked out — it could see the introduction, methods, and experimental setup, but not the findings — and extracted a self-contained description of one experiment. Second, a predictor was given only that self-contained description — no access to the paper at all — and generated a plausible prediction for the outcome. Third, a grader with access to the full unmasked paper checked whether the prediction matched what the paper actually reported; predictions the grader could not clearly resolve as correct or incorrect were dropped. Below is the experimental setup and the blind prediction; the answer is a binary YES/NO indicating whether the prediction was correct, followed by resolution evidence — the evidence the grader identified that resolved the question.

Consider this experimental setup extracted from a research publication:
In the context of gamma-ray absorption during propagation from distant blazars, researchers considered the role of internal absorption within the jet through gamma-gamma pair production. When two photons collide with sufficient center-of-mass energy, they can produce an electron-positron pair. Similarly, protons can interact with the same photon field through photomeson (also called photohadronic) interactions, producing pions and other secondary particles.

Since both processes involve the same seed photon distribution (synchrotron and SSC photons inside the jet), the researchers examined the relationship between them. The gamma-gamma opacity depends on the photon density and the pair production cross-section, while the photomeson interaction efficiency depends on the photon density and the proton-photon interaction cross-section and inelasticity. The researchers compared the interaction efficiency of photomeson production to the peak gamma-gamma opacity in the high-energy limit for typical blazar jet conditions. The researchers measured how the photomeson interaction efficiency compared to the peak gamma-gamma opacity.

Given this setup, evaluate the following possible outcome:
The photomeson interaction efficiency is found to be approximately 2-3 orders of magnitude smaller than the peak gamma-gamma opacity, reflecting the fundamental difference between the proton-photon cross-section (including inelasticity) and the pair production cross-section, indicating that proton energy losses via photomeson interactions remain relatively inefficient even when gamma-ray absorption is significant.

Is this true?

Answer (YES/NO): YES